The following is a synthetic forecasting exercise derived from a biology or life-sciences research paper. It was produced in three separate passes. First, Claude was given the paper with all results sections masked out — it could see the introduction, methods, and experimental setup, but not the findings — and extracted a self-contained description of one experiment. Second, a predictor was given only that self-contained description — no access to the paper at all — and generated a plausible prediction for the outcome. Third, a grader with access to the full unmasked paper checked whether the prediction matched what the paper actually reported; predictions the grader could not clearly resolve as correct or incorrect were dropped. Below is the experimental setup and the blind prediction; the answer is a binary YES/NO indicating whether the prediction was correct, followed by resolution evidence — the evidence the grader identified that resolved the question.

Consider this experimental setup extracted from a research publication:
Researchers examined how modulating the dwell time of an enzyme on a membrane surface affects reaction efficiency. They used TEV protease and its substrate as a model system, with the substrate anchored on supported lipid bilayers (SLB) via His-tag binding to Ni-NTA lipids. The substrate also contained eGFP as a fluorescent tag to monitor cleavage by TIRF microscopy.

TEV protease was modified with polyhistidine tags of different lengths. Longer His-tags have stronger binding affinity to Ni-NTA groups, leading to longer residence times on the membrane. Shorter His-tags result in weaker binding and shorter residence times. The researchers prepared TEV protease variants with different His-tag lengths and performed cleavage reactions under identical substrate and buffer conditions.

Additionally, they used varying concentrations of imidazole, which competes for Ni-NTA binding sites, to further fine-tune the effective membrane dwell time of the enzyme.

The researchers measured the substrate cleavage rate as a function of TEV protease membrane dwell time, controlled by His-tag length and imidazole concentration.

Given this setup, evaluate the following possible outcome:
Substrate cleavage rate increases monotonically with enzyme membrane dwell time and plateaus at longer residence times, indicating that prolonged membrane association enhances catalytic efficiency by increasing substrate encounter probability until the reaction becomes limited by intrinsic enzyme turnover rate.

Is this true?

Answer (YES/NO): NO